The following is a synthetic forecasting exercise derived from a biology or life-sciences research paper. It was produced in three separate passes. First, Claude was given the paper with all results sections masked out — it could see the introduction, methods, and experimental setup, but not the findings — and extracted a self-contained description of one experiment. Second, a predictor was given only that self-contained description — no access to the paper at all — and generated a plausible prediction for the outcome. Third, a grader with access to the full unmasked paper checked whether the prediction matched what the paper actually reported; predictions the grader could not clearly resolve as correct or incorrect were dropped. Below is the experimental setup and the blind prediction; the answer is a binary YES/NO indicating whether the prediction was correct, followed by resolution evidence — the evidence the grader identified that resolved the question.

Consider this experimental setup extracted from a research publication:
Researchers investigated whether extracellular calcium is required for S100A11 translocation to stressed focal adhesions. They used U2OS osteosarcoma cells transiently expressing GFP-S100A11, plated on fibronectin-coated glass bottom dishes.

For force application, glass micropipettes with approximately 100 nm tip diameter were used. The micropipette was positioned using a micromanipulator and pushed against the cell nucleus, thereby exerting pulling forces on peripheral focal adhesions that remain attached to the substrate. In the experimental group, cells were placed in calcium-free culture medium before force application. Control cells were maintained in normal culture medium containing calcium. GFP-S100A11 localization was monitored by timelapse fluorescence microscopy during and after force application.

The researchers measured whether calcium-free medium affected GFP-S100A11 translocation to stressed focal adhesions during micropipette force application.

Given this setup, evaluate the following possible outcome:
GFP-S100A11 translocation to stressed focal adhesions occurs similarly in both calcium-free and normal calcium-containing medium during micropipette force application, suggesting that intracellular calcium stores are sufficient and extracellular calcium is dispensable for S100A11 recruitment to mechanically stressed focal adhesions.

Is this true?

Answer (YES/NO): NO